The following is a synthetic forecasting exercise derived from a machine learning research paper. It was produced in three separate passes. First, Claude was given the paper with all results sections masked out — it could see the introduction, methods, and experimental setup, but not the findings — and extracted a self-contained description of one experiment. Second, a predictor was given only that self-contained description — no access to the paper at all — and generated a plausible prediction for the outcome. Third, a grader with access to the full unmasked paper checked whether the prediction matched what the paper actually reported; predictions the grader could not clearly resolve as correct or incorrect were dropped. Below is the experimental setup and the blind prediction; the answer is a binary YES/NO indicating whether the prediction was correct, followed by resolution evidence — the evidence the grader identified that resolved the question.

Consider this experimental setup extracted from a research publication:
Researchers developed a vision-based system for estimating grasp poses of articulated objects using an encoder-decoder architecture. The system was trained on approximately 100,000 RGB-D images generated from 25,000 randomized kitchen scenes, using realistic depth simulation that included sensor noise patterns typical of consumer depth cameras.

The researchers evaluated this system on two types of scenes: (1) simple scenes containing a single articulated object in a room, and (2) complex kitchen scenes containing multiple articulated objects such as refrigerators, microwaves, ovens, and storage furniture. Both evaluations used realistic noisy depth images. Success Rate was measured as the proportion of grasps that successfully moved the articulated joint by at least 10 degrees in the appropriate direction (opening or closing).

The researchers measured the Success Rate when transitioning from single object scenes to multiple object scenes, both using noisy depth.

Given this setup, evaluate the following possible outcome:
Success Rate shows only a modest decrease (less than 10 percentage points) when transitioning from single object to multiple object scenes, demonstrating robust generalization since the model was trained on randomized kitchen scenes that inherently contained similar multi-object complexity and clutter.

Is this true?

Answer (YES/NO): YES